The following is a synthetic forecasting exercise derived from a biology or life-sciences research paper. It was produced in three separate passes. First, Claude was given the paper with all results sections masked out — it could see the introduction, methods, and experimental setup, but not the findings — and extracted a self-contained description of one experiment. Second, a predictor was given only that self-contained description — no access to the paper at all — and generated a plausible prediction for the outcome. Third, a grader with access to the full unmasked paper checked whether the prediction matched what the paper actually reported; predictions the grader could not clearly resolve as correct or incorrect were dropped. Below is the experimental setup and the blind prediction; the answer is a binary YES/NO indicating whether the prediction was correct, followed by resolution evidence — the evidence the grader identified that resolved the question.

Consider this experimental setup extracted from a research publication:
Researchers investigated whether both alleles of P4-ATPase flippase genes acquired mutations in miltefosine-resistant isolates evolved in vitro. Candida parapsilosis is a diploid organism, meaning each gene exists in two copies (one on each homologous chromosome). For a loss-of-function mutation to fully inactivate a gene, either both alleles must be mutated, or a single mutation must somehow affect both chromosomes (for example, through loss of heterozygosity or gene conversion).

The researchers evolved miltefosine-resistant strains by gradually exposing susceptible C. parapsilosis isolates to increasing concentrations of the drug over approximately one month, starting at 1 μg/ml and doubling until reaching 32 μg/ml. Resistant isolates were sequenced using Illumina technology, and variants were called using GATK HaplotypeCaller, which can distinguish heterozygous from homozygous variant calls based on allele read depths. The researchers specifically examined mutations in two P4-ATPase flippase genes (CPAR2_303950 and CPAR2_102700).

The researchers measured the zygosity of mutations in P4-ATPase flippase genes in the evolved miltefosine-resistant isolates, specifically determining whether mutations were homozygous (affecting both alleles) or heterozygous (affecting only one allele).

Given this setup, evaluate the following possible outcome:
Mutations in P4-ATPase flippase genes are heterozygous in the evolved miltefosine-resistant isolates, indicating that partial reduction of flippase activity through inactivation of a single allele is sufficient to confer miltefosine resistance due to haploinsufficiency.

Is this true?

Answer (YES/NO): NO